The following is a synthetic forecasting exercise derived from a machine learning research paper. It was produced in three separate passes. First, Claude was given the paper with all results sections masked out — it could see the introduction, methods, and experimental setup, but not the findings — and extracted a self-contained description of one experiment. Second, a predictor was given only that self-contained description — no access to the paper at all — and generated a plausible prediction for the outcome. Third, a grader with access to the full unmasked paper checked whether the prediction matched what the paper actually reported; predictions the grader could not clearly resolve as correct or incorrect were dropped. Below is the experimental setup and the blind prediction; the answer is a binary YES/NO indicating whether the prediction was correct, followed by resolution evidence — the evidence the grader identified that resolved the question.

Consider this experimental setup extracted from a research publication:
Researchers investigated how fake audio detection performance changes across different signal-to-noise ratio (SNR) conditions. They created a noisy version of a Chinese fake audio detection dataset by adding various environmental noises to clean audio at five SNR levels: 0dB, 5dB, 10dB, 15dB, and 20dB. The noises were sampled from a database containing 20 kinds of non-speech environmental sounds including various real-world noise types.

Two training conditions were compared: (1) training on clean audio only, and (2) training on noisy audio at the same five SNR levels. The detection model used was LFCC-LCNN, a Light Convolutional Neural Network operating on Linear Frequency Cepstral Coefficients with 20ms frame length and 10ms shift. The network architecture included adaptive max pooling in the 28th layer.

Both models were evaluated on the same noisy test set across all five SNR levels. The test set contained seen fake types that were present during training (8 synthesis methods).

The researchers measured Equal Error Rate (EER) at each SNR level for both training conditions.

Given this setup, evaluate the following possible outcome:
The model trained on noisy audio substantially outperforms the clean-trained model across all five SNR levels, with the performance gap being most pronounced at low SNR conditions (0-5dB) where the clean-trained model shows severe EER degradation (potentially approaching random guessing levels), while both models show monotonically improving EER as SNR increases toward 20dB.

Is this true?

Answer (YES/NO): NO